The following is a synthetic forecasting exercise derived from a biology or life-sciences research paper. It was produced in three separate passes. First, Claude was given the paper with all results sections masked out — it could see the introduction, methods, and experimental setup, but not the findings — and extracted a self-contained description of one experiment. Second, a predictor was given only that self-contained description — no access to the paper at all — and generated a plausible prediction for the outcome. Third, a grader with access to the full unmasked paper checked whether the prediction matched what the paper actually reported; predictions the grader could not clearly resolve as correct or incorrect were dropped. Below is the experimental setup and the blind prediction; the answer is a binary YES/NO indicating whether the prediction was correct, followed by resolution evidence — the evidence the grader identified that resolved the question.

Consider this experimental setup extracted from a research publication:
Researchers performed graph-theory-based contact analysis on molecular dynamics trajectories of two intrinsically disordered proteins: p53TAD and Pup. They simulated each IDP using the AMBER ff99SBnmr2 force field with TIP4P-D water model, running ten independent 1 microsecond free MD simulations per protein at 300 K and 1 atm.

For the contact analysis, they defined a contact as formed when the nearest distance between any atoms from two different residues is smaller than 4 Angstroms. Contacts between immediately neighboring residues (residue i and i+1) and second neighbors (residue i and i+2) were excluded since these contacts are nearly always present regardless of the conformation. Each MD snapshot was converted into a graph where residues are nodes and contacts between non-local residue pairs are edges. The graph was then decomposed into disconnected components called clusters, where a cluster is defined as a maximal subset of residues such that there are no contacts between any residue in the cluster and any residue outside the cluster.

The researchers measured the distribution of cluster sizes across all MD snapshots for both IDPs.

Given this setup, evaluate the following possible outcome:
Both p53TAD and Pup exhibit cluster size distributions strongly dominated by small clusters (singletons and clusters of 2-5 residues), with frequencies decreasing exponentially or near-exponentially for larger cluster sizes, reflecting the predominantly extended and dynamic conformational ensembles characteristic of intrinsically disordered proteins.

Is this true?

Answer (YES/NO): YES